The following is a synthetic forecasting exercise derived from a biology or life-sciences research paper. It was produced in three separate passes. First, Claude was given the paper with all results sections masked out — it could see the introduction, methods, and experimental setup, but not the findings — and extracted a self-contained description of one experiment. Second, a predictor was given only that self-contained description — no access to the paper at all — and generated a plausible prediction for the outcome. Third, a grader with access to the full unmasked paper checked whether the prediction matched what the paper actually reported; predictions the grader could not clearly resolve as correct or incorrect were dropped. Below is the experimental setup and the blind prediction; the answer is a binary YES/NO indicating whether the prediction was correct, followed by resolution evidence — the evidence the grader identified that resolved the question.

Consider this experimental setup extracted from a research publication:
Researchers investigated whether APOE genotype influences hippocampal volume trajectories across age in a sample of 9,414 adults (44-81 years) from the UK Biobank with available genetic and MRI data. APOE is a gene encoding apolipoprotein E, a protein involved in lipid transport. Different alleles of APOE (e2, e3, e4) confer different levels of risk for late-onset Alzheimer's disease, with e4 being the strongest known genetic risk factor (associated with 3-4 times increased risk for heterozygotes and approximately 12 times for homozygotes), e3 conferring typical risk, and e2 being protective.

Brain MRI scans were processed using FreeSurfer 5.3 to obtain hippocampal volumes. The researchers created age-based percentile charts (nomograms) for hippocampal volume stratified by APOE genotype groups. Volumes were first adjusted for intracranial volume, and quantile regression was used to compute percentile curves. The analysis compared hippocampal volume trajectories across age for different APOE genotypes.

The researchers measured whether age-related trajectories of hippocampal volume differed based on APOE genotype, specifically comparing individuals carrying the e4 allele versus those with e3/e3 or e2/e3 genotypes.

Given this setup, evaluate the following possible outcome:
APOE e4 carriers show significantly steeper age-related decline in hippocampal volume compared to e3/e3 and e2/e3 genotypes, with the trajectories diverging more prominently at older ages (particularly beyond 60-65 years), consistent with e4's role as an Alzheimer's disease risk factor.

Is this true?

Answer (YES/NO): NO